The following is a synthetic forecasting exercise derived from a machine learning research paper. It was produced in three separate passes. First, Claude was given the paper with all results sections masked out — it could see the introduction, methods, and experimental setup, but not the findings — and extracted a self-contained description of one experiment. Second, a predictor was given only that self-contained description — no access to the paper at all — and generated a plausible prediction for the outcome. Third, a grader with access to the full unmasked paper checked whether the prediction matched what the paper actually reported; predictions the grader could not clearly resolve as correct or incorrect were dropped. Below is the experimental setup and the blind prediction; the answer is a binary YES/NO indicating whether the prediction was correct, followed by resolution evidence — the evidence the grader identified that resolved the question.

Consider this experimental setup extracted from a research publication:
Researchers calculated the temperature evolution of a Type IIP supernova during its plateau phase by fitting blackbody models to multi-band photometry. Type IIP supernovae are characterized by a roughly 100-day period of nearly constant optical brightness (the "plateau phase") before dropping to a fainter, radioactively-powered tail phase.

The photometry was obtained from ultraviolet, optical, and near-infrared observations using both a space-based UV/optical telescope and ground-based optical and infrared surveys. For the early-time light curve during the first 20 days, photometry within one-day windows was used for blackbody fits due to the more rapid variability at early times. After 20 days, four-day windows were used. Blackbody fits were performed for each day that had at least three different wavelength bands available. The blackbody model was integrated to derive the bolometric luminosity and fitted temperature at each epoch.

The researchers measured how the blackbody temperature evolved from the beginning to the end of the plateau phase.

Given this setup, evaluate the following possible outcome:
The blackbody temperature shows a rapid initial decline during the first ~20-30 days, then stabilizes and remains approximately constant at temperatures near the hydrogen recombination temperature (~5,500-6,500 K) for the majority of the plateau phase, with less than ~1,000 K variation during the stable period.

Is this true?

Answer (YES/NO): NO